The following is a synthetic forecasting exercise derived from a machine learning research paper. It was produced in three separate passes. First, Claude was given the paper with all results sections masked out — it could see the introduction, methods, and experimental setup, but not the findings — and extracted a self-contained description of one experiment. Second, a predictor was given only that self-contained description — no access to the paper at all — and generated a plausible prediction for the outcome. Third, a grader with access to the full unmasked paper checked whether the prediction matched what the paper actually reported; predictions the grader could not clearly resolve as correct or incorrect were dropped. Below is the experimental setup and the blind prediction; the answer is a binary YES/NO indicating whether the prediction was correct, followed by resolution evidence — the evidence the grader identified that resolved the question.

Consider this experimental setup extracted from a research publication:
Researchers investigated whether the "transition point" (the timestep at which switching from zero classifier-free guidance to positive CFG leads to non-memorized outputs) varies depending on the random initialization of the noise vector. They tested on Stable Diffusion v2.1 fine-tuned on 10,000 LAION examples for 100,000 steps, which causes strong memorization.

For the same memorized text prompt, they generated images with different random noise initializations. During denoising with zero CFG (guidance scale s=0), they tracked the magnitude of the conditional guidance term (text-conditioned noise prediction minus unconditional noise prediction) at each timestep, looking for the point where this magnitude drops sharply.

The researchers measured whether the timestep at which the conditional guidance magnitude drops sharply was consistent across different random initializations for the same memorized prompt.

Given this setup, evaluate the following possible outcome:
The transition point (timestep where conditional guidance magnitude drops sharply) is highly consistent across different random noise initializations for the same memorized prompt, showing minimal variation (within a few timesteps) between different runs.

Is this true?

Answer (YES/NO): YES